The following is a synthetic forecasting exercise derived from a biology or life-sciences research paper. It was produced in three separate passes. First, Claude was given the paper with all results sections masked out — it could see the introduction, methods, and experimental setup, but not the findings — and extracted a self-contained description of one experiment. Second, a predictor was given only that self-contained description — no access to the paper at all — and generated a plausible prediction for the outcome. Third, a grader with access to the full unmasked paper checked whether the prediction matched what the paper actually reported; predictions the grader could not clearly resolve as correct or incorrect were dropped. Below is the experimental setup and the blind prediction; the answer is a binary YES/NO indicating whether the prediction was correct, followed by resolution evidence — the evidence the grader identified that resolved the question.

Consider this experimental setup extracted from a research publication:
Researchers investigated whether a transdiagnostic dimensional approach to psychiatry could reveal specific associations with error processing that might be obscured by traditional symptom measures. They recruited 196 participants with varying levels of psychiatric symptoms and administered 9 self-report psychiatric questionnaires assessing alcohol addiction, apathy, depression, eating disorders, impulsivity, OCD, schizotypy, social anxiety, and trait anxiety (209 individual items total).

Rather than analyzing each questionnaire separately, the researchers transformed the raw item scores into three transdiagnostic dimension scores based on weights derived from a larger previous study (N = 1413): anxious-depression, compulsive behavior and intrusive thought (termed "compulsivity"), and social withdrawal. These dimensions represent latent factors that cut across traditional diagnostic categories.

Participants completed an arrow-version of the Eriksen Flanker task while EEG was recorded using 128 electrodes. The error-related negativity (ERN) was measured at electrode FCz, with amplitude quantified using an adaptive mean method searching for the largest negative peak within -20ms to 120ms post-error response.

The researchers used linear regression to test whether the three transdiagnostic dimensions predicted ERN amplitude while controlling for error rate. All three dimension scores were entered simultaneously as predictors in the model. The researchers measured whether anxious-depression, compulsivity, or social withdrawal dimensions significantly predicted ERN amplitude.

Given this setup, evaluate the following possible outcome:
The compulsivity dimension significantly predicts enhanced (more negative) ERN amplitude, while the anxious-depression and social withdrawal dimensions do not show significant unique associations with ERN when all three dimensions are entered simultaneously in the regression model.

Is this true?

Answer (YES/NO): NO